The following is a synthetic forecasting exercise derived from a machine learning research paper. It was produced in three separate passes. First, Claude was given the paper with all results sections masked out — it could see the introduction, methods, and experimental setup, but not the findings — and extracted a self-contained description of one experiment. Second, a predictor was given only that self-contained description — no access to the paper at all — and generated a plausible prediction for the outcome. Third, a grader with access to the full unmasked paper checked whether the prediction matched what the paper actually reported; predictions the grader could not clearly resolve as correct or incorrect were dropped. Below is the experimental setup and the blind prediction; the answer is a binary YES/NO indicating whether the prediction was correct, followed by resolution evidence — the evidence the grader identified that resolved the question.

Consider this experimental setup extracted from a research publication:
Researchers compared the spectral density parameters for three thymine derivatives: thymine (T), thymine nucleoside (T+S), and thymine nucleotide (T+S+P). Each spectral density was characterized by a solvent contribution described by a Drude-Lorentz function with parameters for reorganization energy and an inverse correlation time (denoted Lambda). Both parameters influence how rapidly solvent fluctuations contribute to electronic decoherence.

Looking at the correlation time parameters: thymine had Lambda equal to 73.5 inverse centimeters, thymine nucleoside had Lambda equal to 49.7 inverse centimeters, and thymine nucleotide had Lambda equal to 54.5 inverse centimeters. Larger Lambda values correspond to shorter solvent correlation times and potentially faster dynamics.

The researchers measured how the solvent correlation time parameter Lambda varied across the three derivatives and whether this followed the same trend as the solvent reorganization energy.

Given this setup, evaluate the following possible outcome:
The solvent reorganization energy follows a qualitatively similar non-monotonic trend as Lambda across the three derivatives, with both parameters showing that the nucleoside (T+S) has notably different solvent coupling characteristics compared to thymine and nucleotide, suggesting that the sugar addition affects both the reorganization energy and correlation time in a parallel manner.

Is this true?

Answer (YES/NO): YES